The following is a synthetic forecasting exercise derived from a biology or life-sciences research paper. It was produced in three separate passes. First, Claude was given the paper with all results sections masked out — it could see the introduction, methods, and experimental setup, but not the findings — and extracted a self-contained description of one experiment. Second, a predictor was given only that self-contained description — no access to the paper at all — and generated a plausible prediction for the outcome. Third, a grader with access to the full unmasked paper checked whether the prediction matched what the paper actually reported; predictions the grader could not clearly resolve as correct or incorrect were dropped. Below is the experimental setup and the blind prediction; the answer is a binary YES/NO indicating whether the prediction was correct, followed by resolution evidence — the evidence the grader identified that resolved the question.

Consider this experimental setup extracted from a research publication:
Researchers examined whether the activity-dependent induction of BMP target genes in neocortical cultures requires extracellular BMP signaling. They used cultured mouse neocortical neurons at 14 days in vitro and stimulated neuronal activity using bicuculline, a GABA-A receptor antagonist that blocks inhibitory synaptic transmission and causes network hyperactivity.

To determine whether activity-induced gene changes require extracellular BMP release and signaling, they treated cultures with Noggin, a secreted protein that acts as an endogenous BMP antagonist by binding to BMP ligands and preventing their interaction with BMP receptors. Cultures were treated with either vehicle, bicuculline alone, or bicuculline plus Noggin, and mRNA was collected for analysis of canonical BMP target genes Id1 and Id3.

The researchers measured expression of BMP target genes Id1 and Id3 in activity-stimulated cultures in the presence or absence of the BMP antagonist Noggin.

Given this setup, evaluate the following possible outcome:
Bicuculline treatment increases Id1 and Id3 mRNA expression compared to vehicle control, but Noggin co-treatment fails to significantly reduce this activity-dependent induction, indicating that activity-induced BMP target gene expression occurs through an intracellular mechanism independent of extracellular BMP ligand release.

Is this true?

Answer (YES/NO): NO